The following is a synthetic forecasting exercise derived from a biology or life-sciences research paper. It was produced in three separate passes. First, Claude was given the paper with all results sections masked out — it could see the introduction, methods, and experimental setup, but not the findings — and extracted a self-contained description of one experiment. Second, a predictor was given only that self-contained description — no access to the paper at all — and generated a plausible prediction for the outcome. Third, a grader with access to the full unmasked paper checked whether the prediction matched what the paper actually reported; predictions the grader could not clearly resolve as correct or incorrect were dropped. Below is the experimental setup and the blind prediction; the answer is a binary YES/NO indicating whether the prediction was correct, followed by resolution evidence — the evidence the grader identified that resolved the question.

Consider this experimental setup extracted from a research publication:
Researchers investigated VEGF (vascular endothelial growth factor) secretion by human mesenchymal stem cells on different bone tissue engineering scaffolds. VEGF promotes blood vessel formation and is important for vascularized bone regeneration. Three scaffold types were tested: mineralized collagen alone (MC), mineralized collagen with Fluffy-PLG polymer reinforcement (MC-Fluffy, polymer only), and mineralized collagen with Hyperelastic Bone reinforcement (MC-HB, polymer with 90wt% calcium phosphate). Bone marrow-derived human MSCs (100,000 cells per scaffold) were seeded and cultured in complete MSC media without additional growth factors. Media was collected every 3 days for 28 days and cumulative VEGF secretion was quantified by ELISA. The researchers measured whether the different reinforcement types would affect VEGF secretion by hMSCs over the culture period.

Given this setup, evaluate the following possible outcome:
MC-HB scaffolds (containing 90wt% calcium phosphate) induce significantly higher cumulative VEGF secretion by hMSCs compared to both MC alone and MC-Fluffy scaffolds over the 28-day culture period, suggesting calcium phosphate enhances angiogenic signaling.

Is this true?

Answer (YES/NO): NO